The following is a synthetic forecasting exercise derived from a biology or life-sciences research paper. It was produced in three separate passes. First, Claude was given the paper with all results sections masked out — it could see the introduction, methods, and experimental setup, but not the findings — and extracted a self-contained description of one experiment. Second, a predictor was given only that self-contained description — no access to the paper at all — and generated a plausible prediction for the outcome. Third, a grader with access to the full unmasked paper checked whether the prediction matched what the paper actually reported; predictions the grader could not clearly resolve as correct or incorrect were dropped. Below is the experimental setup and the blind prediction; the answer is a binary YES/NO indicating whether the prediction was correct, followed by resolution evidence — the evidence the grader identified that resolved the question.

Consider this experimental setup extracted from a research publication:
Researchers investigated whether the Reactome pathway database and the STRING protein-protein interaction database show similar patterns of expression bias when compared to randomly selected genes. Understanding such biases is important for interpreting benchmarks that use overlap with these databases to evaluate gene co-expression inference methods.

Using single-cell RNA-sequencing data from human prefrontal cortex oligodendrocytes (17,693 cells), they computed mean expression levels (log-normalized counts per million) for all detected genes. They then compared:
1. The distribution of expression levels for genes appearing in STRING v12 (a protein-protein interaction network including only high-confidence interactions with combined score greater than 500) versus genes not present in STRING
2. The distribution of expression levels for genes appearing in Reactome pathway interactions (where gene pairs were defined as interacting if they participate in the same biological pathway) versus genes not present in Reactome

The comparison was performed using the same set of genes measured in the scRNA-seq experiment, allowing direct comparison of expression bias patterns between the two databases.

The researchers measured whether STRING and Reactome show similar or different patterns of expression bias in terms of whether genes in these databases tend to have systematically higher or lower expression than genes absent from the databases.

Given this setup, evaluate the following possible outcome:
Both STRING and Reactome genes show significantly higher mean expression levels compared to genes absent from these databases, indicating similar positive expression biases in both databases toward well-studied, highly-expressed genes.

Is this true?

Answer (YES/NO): YES